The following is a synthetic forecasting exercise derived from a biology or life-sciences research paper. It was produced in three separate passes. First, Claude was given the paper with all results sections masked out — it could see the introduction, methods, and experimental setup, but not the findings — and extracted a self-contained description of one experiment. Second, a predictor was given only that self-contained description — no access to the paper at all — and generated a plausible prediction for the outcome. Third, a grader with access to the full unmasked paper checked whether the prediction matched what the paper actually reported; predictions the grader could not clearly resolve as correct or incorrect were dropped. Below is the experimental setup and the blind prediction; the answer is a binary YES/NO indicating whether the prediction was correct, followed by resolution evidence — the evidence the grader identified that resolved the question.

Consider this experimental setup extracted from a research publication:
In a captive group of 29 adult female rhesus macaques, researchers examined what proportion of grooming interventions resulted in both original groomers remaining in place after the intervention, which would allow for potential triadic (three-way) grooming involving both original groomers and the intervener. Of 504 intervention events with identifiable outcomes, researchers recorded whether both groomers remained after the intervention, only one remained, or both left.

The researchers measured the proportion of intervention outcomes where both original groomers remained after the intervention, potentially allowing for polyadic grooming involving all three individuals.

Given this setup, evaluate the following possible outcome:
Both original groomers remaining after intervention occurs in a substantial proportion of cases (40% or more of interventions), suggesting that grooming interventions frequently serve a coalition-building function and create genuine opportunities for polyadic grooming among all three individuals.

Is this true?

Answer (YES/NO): YES